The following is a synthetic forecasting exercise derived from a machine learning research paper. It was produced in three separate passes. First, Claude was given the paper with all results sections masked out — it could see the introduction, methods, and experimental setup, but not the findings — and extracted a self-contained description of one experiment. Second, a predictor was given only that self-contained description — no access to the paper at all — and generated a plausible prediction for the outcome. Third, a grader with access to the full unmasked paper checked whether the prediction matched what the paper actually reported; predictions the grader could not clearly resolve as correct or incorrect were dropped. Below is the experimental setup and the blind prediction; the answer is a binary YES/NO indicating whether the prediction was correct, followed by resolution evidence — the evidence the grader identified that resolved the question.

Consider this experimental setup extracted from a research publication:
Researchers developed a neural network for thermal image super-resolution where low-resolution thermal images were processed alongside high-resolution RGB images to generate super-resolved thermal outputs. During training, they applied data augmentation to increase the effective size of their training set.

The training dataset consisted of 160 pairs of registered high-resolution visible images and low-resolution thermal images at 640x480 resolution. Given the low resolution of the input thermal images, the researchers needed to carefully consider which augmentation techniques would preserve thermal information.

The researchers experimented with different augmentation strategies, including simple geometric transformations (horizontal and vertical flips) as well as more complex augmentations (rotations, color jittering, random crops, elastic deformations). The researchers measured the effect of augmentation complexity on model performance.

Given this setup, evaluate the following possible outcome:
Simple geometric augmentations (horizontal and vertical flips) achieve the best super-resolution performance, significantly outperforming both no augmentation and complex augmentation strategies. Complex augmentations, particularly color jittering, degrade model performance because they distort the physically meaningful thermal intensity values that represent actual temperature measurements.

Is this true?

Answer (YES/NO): NO